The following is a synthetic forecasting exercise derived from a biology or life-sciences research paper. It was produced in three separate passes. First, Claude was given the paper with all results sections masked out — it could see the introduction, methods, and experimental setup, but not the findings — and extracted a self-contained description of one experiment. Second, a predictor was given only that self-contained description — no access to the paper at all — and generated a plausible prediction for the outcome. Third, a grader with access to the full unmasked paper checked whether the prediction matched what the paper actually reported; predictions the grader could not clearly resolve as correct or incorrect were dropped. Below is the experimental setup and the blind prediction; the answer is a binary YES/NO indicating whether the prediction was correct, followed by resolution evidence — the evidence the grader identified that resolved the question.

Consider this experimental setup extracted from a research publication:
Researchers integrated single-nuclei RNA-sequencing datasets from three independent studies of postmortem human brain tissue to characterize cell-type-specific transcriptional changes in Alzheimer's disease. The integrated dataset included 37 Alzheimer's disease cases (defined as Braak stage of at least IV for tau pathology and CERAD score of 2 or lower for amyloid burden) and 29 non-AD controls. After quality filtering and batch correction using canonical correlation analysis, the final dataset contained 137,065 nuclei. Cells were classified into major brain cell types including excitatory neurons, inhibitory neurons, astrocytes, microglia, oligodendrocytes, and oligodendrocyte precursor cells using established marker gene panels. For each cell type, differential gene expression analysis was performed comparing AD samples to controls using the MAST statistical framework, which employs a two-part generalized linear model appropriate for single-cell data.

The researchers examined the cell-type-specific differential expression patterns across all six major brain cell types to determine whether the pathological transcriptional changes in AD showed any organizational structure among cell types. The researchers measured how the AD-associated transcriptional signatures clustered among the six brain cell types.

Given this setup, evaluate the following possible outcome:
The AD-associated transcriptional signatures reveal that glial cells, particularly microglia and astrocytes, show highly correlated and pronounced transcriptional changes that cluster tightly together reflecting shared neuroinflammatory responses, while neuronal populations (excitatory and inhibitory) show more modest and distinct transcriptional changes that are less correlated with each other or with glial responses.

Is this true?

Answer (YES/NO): NO